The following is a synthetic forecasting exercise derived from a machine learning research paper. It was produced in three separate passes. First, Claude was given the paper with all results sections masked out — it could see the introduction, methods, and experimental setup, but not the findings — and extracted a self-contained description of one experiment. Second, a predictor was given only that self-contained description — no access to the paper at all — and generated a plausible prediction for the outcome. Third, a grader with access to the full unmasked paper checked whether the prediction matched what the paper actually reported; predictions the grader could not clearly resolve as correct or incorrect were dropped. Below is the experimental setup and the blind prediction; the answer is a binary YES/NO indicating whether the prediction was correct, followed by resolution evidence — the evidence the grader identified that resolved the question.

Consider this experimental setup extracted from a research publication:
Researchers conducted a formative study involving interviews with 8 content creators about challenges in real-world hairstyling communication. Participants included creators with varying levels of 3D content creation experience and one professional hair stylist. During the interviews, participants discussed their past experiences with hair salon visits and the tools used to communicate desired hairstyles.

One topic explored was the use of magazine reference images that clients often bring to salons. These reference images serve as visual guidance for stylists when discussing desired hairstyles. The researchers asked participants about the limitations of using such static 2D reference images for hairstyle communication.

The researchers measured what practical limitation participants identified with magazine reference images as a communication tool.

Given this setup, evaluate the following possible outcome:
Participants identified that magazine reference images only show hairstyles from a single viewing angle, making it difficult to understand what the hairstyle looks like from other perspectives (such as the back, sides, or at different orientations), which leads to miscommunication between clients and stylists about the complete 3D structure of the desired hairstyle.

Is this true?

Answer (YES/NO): YES